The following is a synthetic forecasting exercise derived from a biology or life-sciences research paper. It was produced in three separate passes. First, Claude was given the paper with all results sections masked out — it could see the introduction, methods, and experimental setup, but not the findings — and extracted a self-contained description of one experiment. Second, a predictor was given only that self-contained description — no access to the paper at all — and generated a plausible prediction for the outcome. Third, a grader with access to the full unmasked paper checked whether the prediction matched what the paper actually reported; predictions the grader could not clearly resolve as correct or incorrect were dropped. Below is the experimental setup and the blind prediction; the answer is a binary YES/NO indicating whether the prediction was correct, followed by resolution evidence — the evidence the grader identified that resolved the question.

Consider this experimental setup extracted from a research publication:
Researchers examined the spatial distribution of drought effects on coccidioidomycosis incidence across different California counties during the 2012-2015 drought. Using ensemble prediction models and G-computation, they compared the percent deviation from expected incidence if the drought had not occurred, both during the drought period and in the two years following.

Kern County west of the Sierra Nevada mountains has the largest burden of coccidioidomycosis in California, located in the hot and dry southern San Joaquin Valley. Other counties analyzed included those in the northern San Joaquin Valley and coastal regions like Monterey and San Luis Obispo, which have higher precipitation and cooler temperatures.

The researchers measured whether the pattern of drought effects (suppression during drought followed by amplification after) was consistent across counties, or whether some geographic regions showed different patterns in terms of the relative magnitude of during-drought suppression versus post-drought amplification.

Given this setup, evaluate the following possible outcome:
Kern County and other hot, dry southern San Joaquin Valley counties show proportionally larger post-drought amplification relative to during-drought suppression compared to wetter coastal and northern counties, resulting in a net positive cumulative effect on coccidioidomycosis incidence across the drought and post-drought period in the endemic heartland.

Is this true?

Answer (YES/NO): NO